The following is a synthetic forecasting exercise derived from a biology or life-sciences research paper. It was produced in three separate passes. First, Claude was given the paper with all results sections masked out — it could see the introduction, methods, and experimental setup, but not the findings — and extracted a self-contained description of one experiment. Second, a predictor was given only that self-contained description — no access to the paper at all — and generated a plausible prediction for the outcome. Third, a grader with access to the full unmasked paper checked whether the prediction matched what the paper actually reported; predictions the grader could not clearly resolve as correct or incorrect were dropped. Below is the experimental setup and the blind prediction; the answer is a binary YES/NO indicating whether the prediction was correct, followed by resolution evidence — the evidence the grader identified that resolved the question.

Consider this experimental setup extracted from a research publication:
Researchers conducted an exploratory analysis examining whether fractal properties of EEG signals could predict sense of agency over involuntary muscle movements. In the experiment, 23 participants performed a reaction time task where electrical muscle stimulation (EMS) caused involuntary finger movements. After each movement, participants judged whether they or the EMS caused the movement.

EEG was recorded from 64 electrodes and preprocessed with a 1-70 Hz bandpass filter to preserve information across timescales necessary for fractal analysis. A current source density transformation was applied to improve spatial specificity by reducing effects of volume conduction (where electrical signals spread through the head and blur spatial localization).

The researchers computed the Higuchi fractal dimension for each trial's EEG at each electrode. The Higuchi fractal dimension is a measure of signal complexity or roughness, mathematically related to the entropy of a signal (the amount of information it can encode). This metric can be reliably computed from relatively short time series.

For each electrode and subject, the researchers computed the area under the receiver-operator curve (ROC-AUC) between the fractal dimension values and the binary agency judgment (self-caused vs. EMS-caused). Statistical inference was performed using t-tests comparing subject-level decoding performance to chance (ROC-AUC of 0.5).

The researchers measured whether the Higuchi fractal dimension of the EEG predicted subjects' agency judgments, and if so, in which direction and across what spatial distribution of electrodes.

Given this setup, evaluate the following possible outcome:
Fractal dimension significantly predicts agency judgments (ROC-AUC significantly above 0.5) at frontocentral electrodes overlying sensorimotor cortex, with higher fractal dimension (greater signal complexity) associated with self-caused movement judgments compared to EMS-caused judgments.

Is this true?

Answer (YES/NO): NO